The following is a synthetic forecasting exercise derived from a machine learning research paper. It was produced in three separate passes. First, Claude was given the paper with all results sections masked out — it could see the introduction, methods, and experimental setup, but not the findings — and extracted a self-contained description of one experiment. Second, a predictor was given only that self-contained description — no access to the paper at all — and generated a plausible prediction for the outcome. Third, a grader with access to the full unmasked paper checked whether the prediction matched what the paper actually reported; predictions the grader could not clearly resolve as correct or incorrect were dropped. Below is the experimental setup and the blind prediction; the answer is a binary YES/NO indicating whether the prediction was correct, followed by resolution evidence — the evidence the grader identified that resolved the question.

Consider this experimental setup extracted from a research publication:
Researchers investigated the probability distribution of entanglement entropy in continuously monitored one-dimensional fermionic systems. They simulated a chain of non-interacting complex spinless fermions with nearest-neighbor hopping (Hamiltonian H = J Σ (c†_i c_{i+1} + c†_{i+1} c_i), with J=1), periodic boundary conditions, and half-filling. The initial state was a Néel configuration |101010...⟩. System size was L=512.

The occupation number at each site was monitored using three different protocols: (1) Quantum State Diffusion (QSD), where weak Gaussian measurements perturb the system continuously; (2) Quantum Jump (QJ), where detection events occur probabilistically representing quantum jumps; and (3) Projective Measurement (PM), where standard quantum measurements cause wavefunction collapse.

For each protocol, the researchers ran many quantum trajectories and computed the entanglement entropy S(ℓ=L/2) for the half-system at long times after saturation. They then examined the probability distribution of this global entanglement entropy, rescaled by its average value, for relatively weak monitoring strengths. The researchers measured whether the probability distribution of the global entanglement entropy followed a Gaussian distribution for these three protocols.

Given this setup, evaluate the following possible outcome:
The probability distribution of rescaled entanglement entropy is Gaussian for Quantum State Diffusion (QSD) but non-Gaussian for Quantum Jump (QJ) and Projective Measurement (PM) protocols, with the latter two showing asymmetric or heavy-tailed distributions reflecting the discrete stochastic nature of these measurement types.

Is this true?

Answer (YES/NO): NO